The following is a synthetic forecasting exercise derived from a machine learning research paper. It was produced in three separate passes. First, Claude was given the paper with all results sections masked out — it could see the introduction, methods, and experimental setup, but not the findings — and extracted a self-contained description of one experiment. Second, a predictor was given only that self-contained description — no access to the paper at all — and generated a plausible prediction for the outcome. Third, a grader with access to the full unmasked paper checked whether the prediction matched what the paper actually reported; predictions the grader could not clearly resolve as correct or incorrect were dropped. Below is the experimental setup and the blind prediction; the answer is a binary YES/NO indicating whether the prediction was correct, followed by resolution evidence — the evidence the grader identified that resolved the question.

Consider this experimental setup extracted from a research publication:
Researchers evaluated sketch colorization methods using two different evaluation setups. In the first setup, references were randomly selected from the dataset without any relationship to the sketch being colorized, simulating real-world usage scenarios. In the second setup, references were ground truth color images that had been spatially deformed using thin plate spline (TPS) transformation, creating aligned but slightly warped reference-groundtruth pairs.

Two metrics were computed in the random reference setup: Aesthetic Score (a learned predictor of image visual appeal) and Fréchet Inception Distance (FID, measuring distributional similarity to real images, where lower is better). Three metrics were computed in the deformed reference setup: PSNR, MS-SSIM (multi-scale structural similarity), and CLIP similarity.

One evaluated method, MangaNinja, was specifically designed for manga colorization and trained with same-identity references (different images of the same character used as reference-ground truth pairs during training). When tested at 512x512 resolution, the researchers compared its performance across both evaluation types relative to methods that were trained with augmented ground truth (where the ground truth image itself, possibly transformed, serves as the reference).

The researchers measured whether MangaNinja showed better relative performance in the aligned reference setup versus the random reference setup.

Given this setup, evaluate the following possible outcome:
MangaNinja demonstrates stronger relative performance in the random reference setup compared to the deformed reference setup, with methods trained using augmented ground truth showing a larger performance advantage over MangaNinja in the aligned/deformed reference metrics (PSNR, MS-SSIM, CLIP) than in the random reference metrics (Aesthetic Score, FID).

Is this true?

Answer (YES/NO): NO